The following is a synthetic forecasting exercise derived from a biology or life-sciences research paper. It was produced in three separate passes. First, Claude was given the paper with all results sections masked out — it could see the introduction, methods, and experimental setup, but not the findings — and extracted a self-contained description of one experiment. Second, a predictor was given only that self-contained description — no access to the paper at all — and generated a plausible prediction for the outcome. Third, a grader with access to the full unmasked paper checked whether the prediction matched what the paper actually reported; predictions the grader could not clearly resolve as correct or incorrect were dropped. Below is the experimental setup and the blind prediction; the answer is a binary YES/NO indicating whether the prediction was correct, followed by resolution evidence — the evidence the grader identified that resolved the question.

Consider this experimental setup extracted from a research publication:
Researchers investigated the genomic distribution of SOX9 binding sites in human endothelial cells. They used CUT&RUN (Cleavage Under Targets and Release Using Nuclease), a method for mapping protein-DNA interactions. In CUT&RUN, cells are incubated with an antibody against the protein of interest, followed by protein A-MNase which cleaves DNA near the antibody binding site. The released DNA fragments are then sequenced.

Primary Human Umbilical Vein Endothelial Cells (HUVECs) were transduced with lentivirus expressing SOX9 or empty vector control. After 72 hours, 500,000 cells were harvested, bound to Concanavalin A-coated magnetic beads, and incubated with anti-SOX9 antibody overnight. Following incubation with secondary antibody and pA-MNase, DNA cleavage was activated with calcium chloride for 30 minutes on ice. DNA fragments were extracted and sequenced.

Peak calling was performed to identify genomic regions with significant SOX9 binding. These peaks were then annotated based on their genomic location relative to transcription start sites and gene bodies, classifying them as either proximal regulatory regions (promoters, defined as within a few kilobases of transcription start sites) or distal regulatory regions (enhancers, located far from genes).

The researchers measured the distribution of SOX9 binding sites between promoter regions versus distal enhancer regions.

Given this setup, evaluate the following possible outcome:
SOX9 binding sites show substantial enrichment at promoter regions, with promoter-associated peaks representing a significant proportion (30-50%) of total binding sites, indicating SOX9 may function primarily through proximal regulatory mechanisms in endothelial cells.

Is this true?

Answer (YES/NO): NO